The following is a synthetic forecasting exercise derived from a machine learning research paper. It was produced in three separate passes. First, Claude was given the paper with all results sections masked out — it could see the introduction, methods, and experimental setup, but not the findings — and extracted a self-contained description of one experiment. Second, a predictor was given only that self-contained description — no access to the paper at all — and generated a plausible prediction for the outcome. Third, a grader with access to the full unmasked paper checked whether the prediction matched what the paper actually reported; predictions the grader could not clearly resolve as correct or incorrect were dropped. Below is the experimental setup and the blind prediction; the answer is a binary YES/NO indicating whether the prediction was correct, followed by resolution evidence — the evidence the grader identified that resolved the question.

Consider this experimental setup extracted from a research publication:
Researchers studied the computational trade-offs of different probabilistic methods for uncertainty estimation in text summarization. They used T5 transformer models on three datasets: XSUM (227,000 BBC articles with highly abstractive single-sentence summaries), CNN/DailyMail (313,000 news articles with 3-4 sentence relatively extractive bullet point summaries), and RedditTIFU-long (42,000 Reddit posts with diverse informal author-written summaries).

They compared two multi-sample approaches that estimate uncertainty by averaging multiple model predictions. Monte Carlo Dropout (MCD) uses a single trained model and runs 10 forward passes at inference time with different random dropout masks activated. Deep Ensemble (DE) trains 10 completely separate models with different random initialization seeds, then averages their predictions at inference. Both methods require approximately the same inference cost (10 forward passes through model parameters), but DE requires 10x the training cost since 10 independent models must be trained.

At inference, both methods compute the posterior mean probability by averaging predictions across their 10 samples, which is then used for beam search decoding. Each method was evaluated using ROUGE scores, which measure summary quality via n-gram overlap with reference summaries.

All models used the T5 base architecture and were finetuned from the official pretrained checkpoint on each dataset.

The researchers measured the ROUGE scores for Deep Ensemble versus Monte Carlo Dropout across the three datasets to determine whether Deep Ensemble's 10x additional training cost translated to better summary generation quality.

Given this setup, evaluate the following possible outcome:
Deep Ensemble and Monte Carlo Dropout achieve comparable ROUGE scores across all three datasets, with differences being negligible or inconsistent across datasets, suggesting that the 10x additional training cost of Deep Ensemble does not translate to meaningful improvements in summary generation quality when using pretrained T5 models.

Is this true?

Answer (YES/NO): NO